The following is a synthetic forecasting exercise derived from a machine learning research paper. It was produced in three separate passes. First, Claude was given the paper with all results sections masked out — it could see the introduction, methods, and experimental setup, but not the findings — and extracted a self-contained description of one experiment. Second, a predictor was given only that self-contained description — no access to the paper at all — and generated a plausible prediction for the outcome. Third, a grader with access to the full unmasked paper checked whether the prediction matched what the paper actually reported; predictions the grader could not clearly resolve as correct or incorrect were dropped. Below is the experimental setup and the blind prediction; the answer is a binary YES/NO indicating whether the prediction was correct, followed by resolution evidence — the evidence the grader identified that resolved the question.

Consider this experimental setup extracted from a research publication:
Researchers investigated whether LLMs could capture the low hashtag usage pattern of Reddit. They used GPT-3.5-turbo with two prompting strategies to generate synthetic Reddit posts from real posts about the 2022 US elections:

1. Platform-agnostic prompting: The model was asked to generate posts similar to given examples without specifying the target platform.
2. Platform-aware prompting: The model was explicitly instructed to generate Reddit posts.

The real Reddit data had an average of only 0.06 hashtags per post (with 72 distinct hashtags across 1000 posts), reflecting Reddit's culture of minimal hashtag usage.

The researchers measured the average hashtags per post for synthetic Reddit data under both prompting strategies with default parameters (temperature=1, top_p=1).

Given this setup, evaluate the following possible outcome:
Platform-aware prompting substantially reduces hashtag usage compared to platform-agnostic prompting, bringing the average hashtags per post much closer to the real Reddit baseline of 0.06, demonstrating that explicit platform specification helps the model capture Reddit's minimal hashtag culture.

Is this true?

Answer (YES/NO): YES